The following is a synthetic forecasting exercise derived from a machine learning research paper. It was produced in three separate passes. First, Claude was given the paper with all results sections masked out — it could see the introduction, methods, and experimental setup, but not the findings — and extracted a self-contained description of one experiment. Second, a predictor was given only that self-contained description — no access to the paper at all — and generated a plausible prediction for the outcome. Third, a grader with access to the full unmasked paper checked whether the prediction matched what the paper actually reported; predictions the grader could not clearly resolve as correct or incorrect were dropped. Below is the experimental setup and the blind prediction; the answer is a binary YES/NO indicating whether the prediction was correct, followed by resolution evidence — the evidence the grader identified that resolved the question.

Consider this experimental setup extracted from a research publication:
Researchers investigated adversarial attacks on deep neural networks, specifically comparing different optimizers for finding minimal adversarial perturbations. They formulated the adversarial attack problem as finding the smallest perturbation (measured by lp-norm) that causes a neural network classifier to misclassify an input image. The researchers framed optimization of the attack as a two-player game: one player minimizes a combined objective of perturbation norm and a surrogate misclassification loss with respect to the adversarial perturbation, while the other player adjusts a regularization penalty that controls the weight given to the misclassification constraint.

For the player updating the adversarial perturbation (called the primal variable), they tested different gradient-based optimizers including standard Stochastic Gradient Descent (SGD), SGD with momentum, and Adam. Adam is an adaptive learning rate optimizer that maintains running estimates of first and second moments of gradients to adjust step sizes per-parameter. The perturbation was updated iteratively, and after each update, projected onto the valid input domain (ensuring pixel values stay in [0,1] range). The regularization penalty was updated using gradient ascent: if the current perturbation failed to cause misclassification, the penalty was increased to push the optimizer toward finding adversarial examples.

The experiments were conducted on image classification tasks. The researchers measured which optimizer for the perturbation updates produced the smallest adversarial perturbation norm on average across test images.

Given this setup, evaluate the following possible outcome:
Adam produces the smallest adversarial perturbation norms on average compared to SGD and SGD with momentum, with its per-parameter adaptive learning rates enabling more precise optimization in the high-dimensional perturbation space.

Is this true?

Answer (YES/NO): YES